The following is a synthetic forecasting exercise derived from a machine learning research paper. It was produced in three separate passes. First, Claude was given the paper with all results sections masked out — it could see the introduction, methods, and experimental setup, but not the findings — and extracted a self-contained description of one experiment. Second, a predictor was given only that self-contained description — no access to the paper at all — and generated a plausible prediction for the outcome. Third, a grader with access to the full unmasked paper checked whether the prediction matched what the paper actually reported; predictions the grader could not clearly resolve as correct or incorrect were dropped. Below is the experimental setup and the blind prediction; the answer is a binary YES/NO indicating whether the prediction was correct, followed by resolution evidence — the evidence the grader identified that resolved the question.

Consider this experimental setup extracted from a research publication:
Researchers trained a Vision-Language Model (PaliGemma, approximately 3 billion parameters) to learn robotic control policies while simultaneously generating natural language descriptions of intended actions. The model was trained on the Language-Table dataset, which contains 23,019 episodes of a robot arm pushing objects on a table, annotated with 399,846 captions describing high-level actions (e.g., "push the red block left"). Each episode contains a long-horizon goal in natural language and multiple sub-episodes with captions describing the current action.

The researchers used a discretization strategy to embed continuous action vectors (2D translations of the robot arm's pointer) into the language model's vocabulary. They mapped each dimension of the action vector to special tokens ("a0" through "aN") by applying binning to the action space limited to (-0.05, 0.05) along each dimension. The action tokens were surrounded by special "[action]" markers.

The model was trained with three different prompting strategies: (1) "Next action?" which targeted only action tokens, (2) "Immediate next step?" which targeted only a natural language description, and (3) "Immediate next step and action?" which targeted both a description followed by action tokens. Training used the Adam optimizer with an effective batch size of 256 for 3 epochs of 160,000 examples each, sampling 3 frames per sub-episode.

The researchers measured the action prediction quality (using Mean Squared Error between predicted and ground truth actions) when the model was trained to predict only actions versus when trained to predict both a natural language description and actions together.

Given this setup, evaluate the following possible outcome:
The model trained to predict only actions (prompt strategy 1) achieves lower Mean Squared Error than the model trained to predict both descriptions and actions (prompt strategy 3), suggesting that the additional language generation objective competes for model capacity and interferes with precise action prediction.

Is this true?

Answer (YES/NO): NO